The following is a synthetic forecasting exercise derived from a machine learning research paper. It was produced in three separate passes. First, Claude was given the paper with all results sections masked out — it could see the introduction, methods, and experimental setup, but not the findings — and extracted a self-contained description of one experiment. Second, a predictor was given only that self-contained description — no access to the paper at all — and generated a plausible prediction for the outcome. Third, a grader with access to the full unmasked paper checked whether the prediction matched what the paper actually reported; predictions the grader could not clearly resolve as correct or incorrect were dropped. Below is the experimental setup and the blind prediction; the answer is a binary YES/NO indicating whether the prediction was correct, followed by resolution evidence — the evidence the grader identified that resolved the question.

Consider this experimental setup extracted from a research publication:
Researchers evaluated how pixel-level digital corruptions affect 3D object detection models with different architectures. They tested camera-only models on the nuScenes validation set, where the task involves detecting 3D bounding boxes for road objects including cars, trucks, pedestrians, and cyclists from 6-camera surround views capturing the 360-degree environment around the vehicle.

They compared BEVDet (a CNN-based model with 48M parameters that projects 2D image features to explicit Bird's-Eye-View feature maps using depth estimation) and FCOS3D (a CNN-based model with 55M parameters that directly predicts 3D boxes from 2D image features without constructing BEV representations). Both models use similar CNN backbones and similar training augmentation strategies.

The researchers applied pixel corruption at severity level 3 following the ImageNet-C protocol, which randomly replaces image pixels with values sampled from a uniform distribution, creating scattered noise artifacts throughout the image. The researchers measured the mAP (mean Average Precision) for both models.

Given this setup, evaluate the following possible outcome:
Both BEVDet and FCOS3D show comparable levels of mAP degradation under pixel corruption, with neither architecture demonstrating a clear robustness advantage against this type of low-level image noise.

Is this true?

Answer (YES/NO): NO